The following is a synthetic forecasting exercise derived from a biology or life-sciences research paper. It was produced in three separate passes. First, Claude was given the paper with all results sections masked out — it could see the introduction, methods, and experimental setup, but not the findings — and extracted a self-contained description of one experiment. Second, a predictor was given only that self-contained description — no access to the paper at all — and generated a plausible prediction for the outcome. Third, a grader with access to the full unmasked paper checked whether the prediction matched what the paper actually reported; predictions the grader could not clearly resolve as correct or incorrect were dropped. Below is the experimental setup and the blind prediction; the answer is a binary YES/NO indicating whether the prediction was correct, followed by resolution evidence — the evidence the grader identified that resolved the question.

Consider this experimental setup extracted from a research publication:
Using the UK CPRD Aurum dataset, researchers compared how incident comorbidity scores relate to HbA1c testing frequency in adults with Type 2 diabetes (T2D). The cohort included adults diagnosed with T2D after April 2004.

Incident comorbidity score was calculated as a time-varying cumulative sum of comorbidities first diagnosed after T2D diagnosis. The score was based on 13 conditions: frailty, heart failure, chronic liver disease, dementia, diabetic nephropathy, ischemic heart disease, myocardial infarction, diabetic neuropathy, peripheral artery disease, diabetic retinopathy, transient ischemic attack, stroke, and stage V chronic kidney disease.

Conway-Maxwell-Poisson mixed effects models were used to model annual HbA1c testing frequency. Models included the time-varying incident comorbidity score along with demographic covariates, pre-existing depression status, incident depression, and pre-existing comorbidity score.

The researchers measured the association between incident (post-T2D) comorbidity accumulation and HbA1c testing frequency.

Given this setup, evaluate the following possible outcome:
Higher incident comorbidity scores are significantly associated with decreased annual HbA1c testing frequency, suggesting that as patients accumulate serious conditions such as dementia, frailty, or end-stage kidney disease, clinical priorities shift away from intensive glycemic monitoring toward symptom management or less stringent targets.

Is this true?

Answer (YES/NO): NO